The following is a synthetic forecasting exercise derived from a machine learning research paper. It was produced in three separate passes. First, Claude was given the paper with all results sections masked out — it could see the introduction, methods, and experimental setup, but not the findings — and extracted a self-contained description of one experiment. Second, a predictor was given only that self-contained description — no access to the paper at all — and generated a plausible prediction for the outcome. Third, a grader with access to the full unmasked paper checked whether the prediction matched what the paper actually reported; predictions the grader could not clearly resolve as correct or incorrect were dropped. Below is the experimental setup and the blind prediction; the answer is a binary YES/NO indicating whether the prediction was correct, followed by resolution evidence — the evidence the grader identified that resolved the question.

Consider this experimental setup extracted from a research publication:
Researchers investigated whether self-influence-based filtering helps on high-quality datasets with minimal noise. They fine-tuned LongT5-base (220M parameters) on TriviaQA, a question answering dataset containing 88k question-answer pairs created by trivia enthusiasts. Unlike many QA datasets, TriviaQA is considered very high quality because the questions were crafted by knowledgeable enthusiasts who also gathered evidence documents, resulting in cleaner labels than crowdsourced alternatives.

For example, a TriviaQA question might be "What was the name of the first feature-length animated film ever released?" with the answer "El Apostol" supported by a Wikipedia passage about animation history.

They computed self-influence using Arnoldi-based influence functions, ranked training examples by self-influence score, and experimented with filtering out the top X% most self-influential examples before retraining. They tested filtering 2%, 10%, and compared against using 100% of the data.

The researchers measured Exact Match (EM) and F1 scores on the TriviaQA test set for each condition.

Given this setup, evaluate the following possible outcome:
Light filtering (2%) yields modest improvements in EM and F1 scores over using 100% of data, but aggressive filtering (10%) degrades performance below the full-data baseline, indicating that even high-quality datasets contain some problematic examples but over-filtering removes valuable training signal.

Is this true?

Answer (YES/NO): NO